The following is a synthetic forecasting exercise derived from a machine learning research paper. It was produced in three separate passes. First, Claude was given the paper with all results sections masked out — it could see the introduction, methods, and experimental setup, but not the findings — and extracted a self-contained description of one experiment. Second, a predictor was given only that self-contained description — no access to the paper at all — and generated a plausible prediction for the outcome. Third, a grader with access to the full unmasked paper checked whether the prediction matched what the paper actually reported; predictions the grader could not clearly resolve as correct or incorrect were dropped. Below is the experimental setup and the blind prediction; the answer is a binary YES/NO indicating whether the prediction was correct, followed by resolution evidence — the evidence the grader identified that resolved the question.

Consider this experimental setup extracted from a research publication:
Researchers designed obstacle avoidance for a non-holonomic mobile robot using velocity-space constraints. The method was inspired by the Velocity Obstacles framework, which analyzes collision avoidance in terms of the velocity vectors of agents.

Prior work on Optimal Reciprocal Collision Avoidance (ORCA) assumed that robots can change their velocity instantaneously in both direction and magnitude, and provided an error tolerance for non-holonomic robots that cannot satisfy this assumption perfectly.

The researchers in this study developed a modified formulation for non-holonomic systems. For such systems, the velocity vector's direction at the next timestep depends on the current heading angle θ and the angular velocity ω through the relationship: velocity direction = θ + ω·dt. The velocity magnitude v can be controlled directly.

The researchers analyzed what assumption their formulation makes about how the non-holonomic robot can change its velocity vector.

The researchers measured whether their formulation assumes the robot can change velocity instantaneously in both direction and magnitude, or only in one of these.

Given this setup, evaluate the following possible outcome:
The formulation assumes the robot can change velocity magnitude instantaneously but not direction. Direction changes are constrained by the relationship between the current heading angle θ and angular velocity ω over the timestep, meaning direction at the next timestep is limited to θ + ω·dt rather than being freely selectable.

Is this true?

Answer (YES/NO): YES